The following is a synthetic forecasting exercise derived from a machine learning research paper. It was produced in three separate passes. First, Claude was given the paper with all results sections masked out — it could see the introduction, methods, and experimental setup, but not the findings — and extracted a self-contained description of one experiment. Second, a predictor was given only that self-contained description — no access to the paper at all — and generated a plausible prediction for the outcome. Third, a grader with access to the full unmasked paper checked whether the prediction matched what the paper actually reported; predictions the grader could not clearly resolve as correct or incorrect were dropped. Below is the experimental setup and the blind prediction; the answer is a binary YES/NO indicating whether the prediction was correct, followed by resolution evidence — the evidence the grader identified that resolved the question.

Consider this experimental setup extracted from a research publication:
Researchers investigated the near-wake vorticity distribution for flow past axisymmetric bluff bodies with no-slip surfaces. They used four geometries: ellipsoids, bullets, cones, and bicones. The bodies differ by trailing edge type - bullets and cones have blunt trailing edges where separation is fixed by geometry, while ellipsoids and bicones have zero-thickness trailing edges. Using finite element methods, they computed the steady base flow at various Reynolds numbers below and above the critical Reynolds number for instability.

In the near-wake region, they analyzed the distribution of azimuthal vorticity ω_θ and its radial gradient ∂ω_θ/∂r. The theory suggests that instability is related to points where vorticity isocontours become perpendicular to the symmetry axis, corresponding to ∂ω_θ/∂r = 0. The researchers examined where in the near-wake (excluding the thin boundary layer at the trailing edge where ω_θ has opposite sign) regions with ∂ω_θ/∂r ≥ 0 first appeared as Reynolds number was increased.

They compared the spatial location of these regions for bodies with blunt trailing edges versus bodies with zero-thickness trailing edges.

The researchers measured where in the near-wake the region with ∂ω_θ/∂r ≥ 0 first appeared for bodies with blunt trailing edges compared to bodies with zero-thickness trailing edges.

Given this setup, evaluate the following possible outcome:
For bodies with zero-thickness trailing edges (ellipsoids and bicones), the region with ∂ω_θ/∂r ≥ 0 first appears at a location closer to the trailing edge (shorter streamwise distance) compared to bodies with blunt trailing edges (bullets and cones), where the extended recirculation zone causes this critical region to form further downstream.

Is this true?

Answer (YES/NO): NO